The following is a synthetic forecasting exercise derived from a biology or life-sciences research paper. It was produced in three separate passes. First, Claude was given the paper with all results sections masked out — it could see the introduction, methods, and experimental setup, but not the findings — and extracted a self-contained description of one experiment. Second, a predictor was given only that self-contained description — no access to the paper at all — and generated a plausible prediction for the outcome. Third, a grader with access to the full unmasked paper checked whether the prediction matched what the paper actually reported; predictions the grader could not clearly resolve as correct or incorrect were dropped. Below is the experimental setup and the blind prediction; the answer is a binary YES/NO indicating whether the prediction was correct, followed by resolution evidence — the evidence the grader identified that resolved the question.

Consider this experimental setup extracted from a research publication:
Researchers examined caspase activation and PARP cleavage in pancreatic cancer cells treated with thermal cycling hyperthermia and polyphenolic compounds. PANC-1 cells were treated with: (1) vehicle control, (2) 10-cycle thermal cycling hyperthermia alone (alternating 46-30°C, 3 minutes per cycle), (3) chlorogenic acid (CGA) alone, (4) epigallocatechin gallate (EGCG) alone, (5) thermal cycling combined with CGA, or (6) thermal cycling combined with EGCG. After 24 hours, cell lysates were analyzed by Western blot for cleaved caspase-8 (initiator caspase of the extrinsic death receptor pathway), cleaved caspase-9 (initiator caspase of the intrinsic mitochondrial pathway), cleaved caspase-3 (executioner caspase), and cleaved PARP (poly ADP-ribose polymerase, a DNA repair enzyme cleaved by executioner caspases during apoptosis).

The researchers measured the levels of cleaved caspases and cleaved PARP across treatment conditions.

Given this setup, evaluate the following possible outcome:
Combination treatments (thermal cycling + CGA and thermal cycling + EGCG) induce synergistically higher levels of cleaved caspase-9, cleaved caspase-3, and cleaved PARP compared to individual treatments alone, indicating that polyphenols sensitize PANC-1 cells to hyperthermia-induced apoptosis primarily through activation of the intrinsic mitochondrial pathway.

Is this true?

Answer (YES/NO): YES